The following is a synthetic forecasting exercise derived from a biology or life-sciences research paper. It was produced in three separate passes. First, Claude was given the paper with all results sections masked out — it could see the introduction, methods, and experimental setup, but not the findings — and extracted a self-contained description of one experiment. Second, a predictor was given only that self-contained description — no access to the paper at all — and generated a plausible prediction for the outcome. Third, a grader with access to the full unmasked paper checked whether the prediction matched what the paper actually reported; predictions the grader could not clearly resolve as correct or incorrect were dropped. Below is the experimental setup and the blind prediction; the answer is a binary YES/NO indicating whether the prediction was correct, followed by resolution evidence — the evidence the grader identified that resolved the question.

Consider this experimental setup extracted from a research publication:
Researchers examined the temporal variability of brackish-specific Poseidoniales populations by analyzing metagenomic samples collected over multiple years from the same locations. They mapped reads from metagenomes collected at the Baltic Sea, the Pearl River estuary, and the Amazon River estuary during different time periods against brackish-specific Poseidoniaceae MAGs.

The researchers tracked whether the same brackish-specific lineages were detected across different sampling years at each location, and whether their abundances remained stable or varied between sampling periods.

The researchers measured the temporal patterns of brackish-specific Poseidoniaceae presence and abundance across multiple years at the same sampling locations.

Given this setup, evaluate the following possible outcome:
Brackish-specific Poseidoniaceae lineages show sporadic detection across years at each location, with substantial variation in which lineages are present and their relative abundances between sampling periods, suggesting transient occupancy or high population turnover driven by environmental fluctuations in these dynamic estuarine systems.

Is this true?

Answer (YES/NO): NO